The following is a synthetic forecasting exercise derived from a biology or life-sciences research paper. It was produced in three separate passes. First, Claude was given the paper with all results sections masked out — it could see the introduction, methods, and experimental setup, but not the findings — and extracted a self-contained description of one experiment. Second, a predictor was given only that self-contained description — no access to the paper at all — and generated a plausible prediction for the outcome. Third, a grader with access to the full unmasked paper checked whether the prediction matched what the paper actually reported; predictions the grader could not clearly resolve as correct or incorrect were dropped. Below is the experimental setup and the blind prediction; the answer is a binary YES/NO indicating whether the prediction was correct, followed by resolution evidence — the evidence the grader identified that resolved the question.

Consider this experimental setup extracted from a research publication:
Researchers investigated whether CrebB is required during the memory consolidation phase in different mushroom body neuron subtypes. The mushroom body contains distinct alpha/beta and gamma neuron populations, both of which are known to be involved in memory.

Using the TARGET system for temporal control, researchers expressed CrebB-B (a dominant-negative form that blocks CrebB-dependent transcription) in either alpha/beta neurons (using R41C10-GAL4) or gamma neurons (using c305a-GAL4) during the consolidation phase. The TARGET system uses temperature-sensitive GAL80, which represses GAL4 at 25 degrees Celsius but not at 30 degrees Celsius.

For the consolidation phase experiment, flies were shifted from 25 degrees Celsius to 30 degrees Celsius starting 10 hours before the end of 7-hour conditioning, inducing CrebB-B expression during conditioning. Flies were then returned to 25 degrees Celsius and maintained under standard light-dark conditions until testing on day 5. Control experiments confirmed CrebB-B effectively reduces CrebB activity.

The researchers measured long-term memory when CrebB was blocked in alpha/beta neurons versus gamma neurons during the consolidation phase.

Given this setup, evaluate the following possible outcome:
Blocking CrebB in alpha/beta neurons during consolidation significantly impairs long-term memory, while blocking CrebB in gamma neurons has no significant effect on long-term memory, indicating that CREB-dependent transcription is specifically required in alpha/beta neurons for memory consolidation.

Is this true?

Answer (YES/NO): NO